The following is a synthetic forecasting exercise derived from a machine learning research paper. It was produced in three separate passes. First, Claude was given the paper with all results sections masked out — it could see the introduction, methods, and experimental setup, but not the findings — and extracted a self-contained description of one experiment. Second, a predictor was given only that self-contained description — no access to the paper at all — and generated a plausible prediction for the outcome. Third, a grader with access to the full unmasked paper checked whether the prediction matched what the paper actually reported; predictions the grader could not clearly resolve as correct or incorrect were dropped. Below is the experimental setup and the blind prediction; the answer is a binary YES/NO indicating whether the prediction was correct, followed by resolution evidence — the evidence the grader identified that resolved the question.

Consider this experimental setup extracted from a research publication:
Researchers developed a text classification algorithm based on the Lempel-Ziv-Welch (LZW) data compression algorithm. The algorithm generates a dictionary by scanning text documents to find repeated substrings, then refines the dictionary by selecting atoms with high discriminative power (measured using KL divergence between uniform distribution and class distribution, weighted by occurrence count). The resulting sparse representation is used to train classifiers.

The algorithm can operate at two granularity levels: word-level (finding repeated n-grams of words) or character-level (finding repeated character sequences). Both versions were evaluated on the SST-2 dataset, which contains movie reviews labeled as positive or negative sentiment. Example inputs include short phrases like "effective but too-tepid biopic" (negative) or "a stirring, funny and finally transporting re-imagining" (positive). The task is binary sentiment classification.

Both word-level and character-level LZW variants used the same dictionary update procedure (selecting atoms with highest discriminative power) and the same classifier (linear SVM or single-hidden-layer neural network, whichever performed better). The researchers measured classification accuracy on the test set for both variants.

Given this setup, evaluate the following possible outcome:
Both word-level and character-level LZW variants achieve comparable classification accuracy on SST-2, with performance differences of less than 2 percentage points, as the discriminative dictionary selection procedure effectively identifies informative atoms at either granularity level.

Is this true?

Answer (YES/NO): NO